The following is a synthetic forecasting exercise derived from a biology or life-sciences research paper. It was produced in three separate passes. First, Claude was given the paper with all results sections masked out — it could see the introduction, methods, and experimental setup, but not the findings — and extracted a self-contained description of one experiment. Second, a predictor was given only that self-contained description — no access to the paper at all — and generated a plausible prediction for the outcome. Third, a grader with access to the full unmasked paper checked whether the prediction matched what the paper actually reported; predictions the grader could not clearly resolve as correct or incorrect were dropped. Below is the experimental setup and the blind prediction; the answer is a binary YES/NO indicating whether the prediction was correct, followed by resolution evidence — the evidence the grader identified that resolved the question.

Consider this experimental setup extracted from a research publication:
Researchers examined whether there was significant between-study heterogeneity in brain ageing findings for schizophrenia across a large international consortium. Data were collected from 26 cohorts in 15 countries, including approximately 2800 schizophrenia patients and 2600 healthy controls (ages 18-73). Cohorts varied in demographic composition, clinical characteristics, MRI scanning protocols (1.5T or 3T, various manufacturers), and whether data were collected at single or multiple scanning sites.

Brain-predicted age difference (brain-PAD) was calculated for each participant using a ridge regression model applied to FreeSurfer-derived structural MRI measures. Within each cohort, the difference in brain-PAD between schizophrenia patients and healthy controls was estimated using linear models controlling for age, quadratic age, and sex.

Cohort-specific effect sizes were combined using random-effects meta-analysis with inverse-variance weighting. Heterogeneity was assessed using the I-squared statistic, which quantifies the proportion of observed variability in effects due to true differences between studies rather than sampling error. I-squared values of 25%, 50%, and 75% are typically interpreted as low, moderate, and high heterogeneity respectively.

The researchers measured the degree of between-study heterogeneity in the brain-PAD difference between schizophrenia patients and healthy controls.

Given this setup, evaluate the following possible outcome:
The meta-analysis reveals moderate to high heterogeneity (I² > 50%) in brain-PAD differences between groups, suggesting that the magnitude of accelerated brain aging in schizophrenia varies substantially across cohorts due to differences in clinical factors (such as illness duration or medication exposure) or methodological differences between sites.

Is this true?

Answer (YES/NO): YES